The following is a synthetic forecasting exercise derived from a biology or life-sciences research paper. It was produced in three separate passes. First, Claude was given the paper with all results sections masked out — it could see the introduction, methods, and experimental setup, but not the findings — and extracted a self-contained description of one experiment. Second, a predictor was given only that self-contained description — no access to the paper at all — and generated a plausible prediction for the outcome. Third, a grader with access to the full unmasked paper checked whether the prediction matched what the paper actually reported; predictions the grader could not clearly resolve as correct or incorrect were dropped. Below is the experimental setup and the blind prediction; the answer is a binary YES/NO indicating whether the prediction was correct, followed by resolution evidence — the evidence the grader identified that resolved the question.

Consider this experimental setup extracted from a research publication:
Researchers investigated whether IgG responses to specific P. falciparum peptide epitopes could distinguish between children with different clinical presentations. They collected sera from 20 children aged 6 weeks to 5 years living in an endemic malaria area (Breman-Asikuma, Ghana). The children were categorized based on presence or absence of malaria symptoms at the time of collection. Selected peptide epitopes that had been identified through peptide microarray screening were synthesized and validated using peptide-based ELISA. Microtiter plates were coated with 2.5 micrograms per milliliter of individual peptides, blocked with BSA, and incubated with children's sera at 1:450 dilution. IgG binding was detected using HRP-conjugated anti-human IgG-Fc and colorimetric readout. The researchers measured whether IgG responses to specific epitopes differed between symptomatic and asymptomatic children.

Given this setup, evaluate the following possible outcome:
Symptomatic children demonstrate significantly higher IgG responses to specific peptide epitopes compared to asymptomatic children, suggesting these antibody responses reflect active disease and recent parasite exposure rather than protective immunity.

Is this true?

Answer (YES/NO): NO